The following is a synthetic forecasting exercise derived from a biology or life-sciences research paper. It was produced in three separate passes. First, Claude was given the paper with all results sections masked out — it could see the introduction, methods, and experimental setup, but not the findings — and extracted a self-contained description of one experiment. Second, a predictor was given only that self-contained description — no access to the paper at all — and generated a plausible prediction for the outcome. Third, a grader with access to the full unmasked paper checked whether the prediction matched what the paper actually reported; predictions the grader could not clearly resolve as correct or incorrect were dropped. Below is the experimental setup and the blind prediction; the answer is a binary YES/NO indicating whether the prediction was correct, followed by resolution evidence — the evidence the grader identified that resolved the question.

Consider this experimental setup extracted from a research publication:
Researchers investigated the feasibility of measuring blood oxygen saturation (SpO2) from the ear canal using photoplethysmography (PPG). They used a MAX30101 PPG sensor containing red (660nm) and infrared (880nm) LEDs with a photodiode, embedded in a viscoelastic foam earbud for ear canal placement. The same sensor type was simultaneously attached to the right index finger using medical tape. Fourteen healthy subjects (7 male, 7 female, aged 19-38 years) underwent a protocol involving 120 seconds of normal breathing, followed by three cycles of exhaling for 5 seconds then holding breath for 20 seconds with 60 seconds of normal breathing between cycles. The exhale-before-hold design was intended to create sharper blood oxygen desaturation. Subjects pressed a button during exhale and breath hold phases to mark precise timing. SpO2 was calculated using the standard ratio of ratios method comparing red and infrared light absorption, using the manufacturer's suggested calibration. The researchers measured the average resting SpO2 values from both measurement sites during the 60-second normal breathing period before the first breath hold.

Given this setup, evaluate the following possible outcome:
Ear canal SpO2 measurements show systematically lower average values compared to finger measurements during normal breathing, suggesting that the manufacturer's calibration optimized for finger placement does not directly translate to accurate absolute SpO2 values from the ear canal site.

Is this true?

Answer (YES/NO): NO